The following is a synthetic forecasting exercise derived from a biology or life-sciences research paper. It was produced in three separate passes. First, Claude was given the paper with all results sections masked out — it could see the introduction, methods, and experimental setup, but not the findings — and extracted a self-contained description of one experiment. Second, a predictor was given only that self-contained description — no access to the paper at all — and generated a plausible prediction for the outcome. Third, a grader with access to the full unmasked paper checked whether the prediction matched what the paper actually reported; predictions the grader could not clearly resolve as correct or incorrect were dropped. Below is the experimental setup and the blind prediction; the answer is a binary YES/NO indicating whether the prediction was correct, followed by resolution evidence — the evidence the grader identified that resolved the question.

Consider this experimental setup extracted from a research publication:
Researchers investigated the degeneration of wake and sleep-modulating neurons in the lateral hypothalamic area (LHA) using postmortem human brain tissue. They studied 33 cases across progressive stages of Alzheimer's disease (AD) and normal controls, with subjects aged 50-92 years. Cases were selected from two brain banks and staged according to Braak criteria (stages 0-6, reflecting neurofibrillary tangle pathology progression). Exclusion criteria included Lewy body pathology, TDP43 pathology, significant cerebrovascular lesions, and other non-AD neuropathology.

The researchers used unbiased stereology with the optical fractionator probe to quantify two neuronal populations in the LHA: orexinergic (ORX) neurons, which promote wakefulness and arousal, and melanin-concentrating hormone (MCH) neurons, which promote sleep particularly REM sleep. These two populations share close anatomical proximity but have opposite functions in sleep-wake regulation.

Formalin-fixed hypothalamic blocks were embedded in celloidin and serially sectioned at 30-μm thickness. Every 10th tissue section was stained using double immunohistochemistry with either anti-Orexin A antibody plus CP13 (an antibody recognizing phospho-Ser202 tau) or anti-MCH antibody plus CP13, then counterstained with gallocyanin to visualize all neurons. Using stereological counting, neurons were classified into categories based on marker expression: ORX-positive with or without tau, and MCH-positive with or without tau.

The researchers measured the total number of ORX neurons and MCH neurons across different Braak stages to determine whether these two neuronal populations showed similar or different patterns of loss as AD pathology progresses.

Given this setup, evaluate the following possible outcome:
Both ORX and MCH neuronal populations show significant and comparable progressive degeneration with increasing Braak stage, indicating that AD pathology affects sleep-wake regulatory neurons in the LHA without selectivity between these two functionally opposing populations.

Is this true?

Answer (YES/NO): NO